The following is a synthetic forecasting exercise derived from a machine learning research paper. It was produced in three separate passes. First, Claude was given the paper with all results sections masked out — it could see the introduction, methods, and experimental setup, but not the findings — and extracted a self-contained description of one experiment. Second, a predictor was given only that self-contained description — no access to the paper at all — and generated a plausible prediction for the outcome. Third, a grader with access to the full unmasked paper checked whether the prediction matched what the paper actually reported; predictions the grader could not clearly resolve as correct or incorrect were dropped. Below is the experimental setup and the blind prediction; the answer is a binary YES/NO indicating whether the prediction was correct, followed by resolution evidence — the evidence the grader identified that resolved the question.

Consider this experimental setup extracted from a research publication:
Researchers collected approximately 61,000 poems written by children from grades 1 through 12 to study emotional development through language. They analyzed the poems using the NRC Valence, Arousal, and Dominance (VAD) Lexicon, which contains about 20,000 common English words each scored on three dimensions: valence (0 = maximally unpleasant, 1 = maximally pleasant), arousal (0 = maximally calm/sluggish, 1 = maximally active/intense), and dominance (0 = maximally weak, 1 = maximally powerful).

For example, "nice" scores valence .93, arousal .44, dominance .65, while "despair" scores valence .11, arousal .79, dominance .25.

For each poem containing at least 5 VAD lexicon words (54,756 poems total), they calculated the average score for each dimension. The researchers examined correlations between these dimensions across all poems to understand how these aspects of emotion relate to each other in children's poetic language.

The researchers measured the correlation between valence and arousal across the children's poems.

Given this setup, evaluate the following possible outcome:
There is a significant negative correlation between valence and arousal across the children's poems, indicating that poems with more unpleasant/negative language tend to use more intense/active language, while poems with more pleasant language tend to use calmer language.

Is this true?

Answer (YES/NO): YES